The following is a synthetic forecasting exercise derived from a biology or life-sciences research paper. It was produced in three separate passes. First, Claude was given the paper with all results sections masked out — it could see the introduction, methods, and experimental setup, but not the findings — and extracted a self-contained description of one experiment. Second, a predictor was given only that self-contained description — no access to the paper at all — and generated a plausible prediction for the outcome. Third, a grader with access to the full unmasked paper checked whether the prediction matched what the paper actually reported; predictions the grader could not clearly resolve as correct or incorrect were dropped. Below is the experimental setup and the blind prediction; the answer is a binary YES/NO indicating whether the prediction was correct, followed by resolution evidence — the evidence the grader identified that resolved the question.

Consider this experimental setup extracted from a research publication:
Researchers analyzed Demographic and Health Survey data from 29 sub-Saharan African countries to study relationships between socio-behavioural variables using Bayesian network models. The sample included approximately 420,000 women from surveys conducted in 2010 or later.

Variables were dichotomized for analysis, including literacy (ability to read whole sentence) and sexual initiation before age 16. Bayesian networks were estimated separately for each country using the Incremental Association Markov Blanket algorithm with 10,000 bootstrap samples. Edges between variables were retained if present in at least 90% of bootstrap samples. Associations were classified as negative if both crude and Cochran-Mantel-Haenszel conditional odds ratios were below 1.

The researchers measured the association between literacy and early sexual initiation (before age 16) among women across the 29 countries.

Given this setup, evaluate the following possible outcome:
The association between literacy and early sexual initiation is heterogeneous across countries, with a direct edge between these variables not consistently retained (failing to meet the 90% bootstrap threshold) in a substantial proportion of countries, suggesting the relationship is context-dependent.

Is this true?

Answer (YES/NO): NO